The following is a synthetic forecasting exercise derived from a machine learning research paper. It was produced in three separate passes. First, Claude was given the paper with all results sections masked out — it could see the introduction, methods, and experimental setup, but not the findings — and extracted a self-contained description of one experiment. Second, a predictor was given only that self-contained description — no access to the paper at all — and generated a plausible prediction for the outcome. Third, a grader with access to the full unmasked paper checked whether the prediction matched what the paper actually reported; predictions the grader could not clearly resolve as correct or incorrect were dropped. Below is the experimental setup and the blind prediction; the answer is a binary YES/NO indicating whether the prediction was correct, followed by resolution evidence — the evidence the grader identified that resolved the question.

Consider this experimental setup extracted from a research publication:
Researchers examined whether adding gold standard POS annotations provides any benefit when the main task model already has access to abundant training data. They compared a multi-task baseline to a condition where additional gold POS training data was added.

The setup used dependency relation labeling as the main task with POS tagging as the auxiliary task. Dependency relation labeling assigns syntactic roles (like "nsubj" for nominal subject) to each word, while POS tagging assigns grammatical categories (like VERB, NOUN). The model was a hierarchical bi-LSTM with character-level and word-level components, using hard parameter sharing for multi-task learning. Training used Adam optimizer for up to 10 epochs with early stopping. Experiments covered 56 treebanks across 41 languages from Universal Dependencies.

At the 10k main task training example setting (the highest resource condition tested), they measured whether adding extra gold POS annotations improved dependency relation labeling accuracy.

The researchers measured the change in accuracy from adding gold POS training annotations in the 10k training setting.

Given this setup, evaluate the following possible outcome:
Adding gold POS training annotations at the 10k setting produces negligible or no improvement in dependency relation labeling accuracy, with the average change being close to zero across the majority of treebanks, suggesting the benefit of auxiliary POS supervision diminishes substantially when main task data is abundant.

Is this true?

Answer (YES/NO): YES